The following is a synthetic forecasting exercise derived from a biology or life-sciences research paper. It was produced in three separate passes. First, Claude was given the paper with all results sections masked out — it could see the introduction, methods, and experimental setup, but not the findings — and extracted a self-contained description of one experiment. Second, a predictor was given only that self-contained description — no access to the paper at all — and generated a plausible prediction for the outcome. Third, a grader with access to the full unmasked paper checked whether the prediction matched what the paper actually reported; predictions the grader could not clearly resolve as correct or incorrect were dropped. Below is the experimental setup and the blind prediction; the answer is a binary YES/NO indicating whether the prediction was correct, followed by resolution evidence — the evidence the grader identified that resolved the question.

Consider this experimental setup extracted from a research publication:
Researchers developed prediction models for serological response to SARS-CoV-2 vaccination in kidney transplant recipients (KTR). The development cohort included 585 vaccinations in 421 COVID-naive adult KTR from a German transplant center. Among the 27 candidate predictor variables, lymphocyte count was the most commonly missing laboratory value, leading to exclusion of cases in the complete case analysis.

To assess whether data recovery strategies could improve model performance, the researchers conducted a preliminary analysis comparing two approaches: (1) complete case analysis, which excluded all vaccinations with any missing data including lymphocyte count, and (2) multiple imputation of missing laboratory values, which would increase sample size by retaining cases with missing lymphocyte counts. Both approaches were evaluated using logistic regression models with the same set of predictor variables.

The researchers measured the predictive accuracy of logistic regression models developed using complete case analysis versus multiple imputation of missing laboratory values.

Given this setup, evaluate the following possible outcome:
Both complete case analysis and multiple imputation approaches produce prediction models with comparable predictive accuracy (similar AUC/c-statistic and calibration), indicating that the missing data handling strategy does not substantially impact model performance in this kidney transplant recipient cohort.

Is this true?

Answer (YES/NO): YES